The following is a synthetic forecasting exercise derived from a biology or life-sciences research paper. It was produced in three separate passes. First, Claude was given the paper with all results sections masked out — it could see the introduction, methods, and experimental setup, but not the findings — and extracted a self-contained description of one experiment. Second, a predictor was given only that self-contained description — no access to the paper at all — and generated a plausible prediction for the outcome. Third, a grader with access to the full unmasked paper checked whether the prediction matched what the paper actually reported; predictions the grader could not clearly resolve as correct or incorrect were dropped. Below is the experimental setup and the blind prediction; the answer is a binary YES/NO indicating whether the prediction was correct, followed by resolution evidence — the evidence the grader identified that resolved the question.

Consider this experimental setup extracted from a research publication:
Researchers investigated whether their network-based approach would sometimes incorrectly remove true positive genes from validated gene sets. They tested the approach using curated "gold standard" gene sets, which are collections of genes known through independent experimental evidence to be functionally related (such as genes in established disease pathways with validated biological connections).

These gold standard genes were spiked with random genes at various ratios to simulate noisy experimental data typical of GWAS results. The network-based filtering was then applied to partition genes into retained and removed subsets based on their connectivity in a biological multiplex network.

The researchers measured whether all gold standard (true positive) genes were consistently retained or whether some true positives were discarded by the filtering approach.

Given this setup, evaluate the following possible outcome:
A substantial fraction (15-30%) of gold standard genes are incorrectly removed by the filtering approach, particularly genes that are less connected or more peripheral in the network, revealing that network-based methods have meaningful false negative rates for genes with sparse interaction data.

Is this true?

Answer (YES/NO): NO